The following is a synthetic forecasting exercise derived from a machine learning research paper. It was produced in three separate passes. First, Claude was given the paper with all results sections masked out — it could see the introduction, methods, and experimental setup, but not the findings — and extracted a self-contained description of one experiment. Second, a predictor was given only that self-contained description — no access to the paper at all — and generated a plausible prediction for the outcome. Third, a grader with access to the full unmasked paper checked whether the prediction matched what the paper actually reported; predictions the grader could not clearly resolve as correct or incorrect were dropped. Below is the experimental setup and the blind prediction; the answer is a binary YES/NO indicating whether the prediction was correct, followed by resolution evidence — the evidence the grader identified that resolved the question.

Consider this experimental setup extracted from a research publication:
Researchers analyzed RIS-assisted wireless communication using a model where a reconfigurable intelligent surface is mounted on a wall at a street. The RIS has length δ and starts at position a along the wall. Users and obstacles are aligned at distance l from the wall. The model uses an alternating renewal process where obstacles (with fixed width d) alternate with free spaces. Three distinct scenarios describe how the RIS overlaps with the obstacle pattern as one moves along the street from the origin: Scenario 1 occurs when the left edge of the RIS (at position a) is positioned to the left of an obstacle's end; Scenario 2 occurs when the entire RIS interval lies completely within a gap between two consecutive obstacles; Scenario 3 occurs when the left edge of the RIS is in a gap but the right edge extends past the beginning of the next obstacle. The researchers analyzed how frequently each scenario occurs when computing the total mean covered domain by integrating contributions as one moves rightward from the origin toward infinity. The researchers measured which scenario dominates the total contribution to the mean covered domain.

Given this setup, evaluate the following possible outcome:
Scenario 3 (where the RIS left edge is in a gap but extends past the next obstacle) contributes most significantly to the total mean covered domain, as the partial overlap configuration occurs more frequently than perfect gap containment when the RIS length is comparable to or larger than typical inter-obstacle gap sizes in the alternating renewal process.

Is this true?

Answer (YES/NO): NO